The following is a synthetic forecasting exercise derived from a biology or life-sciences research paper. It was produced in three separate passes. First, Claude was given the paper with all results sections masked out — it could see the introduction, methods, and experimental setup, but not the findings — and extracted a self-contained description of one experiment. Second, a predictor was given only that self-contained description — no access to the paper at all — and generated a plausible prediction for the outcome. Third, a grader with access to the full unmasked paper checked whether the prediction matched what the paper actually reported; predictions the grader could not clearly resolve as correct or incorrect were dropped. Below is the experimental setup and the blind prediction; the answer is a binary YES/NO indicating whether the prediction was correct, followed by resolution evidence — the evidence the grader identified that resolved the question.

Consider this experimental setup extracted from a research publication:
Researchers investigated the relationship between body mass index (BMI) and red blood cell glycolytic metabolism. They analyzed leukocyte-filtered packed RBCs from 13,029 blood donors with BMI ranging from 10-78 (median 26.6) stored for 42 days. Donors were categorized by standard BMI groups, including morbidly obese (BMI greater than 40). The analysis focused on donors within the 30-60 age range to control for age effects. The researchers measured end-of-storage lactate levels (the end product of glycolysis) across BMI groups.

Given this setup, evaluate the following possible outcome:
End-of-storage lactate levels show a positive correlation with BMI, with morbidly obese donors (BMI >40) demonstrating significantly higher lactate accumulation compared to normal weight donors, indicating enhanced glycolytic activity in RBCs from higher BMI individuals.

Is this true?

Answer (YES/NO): NO